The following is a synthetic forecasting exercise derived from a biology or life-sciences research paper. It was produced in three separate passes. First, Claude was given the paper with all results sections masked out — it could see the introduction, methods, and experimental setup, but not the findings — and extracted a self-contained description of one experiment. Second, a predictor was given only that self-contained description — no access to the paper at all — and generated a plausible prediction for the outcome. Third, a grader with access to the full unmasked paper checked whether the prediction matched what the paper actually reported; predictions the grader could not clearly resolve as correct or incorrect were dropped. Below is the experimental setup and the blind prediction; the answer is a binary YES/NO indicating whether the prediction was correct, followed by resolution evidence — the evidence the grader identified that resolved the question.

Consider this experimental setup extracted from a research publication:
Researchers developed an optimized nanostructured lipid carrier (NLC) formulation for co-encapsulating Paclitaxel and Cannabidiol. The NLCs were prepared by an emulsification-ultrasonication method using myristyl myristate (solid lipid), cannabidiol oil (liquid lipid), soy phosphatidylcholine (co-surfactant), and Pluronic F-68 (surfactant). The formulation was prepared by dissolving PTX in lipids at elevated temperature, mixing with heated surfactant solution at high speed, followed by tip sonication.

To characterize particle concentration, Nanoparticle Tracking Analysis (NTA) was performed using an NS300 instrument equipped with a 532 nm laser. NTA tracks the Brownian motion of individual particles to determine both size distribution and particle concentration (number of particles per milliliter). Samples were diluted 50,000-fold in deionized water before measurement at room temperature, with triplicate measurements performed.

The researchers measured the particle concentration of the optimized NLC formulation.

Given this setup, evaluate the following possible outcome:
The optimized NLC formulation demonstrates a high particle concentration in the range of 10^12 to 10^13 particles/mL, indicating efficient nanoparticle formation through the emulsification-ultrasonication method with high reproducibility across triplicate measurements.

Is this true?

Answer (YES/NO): YES